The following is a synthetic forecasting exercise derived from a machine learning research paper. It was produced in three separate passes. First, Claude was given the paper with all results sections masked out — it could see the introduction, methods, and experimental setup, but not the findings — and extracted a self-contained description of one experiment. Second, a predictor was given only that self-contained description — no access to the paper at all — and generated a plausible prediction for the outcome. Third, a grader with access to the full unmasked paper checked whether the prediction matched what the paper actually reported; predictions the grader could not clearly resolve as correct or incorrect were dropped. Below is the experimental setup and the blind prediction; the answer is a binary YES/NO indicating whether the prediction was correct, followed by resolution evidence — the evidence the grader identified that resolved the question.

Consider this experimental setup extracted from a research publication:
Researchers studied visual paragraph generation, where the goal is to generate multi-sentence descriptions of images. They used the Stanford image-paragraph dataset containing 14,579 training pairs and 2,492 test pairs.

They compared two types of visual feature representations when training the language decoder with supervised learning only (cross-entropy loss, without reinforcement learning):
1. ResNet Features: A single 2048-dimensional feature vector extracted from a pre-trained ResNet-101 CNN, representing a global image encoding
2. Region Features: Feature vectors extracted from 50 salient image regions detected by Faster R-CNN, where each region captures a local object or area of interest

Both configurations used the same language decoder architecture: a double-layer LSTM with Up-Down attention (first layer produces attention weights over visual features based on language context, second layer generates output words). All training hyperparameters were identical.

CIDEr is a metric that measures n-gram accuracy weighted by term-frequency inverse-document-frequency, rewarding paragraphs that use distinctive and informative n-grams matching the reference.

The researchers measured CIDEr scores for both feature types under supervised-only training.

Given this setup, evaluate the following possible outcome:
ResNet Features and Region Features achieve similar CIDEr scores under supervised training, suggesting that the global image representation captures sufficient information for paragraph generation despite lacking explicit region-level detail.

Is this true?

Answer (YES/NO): NO